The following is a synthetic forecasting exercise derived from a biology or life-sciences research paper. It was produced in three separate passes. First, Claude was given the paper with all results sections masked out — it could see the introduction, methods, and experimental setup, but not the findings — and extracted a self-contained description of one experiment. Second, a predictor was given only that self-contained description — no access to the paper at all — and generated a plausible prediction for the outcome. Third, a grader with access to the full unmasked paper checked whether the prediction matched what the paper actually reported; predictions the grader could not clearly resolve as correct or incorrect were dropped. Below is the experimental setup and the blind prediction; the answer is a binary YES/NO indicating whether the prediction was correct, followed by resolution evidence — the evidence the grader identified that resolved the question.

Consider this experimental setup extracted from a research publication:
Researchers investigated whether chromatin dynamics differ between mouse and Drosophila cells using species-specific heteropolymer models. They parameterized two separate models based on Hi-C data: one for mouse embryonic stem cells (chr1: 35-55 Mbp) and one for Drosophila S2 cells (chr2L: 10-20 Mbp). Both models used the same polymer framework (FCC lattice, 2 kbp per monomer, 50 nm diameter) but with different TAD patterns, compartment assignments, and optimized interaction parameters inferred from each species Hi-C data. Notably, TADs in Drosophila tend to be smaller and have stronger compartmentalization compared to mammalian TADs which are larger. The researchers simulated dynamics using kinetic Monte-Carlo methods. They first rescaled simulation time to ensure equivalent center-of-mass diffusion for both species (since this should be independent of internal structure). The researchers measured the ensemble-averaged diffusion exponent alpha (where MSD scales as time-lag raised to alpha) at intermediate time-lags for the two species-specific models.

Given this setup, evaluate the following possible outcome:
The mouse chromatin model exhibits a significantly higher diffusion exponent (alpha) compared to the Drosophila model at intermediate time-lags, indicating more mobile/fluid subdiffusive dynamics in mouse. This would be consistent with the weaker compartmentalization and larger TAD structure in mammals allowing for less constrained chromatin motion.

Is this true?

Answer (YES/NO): NO